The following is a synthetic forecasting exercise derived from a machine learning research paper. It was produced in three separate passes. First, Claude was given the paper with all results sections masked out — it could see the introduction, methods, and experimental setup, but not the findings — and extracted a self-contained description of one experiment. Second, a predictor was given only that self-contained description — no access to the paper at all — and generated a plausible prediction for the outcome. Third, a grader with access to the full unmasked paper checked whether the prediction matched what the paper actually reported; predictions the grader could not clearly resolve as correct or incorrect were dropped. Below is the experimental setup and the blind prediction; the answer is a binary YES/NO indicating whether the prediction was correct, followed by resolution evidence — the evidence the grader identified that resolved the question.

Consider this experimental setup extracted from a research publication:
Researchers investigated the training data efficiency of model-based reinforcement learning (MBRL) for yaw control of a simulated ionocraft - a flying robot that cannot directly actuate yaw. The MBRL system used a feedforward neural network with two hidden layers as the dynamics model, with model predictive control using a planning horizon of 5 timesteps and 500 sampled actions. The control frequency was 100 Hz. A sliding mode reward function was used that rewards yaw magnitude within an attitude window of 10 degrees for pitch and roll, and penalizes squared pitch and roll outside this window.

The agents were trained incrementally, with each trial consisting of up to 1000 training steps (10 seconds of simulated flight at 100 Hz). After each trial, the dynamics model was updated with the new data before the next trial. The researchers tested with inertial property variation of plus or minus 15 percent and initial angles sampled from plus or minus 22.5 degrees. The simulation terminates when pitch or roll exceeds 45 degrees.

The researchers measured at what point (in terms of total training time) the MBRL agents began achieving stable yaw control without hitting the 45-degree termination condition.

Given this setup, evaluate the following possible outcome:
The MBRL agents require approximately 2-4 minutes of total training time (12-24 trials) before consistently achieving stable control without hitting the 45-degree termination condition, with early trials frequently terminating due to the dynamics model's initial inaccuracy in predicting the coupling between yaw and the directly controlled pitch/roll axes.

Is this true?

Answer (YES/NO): NO